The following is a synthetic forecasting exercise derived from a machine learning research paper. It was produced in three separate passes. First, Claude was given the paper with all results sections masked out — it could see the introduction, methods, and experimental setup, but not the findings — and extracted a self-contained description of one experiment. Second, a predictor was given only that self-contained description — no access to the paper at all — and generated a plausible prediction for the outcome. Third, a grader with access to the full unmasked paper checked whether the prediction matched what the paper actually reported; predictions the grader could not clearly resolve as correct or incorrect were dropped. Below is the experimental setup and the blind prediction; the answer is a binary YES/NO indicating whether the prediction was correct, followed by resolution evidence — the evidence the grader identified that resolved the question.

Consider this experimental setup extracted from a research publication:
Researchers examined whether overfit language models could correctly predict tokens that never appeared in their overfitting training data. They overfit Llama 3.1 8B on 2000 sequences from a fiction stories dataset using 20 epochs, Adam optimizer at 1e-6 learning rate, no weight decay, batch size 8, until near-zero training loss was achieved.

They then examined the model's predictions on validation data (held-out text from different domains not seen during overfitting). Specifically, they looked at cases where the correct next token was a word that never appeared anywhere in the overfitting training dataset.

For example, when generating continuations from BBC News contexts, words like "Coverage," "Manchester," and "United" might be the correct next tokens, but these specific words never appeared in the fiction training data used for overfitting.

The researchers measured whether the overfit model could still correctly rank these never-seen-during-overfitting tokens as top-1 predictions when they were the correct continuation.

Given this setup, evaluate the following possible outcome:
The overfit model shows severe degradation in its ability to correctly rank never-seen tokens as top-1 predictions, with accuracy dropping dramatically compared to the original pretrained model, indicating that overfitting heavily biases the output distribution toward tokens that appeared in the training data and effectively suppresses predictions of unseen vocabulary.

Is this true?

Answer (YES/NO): NO